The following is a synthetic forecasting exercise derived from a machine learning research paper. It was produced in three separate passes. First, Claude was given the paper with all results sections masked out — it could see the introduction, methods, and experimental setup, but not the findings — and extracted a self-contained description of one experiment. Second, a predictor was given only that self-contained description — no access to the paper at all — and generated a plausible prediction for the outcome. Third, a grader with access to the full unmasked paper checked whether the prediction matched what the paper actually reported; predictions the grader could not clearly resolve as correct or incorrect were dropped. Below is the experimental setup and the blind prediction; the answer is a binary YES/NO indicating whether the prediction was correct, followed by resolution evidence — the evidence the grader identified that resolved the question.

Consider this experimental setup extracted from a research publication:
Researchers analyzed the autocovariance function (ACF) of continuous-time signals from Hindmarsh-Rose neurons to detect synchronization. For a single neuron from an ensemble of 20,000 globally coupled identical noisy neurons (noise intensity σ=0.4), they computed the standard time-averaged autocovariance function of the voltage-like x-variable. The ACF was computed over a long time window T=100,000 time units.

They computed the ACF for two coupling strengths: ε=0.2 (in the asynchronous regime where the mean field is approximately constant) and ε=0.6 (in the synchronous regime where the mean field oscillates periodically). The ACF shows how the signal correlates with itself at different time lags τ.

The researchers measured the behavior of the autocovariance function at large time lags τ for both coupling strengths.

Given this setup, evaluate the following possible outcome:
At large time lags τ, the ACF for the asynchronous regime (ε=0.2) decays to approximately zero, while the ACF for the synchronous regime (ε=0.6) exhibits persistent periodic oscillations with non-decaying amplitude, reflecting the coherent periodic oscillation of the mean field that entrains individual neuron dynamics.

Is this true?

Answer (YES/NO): YES